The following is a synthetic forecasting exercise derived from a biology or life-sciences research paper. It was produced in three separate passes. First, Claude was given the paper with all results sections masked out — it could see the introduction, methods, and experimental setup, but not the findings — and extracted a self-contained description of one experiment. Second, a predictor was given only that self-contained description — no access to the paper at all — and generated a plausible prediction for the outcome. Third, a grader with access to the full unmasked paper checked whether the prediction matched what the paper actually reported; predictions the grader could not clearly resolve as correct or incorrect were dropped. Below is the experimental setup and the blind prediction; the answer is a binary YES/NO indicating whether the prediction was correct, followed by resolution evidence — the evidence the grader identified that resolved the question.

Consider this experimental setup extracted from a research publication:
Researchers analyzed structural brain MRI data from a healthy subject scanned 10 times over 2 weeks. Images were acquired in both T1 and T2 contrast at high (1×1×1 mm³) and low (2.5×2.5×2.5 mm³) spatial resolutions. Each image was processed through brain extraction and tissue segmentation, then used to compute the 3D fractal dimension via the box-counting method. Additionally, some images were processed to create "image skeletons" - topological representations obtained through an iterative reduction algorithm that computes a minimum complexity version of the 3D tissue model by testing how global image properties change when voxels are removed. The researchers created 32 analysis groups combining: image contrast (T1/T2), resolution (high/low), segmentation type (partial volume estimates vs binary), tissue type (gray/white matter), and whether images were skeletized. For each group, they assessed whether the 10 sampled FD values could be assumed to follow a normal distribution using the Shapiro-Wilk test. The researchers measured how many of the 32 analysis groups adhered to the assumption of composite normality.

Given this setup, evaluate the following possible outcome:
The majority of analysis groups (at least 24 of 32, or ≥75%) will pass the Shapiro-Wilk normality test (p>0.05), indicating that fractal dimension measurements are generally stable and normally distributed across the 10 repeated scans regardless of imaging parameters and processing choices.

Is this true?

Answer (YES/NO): NO